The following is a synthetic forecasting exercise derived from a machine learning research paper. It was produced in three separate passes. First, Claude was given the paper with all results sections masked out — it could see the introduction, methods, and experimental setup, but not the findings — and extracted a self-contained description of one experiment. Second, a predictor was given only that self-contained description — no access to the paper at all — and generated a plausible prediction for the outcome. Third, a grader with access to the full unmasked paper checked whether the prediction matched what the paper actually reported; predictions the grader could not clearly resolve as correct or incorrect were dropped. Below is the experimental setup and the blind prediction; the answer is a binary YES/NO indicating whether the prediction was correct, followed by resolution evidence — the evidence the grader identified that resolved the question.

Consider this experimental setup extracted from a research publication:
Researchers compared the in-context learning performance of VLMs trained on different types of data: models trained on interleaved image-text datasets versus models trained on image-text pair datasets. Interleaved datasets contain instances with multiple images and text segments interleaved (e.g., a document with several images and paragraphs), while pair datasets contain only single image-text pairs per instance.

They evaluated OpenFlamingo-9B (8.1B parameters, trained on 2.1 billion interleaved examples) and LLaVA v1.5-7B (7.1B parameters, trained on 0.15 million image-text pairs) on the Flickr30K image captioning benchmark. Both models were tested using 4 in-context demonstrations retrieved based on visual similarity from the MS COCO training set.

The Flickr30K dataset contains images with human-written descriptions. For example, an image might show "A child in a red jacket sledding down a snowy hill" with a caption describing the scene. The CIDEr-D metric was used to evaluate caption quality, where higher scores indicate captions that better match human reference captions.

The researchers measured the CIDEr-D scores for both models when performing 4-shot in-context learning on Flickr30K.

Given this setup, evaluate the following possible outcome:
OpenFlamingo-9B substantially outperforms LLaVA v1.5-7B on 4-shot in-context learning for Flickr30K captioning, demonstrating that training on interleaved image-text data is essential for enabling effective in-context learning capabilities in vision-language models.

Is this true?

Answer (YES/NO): YES